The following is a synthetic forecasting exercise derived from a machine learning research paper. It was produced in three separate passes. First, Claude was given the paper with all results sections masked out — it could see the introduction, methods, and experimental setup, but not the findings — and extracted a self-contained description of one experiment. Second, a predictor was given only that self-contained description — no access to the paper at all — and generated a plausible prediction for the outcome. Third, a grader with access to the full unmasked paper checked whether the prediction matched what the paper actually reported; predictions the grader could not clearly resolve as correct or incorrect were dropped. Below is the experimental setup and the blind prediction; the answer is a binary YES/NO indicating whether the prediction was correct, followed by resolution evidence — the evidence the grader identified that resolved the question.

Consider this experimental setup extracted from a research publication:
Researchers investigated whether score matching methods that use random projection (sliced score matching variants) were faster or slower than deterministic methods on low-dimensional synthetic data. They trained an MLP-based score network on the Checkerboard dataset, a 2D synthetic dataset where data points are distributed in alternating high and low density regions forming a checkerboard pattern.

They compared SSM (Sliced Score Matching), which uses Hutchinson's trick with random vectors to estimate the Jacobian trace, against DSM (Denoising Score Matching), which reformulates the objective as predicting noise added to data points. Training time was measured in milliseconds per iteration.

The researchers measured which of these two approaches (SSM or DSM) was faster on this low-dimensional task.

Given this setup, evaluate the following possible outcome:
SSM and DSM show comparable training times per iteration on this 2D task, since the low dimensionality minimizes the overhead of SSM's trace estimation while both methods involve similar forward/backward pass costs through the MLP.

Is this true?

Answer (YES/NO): NO